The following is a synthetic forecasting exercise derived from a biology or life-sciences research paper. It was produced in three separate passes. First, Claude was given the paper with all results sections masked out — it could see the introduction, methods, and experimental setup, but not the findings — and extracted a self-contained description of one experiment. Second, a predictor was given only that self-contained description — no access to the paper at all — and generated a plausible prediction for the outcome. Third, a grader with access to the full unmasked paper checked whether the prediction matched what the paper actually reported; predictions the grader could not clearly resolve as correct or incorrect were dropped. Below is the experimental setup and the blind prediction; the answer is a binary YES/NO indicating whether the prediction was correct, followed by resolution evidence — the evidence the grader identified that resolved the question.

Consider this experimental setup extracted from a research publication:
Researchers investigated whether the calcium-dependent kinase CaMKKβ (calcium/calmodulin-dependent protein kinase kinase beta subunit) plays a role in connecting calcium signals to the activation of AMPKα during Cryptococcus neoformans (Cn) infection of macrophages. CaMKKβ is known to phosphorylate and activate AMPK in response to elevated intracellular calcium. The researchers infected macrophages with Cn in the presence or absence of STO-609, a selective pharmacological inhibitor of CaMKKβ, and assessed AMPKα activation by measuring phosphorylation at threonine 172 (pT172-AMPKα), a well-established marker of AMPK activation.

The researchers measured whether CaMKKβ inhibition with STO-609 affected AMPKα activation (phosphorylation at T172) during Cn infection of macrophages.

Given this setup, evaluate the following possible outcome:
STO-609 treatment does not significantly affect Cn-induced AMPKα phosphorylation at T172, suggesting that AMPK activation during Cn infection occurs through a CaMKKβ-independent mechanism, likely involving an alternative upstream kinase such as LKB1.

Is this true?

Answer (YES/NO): NO